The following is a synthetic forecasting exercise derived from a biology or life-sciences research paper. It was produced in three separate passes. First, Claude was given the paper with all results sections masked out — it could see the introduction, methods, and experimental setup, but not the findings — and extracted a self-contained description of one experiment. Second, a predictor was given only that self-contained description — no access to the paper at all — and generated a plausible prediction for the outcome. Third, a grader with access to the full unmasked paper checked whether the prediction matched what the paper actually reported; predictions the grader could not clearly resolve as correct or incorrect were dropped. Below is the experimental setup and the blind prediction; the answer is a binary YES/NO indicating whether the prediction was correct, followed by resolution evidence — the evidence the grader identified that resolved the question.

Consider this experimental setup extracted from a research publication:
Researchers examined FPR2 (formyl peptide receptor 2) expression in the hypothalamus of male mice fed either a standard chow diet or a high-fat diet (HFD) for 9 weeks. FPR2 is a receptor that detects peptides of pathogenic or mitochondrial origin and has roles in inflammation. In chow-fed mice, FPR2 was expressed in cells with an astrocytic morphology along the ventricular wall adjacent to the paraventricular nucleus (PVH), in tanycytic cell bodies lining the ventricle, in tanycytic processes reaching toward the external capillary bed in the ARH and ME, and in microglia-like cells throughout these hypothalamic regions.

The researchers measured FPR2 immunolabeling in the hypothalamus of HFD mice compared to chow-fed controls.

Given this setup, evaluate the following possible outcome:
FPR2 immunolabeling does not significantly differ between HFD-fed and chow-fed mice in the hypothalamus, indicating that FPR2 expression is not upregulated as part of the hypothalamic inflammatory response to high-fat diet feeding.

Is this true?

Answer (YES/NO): NO